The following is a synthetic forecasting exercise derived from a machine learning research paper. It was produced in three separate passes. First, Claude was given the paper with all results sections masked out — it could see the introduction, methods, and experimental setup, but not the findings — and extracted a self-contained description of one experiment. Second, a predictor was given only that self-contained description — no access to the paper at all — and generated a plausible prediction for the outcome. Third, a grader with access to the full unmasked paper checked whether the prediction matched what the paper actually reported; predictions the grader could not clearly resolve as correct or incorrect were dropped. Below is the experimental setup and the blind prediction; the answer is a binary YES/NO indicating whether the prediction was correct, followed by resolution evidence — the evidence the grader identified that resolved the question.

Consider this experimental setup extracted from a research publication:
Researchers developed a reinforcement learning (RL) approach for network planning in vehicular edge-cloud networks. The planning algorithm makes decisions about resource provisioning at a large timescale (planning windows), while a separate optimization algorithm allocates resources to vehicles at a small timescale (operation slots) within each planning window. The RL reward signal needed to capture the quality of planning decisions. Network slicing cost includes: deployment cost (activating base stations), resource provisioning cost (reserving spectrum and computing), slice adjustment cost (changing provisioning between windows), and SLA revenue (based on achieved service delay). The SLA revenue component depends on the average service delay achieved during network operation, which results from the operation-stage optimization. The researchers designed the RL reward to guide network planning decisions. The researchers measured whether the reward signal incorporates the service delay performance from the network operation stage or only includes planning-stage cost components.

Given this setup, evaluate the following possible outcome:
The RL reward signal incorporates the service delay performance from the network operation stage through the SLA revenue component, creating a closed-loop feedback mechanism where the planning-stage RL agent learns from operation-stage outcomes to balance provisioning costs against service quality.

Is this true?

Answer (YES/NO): YES